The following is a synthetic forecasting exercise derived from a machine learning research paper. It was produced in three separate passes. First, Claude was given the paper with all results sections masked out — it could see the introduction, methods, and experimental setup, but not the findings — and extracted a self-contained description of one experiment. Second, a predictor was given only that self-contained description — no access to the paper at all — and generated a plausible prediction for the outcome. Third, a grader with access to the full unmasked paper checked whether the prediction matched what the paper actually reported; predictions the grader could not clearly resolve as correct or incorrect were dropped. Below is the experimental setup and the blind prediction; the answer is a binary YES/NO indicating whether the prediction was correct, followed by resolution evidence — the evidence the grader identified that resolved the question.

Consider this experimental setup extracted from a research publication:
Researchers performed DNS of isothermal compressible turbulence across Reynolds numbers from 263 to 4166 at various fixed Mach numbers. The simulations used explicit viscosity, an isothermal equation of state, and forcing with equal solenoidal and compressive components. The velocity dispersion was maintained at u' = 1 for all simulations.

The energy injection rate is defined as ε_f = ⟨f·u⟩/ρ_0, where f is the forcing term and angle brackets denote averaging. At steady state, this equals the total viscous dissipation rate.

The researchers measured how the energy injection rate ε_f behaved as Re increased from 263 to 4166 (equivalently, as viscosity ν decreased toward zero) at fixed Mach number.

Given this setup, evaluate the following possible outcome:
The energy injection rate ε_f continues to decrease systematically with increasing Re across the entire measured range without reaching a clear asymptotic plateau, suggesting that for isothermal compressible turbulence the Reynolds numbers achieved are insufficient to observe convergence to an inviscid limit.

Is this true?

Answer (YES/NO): NO